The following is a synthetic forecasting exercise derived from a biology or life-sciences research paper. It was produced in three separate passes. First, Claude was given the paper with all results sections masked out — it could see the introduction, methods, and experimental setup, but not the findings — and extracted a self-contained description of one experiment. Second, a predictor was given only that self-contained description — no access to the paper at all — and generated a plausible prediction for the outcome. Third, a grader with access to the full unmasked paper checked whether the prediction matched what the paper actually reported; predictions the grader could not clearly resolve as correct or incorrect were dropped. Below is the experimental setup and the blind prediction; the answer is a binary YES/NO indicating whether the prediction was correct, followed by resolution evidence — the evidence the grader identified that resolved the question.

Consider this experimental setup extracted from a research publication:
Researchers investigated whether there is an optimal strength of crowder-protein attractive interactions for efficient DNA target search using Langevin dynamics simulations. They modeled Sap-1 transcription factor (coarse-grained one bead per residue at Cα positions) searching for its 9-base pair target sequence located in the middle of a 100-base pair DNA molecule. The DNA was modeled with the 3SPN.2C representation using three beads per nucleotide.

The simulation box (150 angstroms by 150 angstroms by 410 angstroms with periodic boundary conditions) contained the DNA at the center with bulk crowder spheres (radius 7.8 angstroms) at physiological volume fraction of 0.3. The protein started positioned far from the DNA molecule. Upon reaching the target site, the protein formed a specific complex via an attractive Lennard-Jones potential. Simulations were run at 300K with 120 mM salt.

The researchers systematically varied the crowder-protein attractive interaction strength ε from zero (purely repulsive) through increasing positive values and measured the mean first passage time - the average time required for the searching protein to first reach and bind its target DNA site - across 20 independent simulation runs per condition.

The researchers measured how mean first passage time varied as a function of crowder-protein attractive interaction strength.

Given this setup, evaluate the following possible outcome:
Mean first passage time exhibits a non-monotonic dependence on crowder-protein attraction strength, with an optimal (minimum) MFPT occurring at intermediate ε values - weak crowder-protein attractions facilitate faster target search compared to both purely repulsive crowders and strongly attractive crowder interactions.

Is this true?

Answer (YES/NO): YES